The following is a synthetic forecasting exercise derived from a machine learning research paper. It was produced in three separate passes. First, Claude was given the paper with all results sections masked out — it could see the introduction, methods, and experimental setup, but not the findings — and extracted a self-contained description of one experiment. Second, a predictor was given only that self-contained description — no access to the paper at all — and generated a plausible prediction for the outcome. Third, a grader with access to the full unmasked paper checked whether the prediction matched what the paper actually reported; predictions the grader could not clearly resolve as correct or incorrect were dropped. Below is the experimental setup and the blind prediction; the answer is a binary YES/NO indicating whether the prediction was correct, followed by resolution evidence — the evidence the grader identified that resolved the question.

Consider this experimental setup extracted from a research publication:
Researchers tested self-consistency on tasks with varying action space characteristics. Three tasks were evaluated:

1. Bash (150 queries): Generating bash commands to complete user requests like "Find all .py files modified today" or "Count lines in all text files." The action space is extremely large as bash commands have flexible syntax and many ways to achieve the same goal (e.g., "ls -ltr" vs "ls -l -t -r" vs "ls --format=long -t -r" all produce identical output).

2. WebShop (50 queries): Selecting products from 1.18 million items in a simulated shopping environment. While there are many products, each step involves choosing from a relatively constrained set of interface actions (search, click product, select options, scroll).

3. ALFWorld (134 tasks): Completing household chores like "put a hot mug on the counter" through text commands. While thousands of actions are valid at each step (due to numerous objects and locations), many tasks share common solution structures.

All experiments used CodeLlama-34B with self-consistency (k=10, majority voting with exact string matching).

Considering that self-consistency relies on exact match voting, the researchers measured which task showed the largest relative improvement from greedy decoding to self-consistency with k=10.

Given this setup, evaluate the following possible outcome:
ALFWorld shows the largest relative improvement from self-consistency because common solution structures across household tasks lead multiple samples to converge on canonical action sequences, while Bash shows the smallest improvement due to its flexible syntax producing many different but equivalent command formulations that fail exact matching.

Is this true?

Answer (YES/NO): NO